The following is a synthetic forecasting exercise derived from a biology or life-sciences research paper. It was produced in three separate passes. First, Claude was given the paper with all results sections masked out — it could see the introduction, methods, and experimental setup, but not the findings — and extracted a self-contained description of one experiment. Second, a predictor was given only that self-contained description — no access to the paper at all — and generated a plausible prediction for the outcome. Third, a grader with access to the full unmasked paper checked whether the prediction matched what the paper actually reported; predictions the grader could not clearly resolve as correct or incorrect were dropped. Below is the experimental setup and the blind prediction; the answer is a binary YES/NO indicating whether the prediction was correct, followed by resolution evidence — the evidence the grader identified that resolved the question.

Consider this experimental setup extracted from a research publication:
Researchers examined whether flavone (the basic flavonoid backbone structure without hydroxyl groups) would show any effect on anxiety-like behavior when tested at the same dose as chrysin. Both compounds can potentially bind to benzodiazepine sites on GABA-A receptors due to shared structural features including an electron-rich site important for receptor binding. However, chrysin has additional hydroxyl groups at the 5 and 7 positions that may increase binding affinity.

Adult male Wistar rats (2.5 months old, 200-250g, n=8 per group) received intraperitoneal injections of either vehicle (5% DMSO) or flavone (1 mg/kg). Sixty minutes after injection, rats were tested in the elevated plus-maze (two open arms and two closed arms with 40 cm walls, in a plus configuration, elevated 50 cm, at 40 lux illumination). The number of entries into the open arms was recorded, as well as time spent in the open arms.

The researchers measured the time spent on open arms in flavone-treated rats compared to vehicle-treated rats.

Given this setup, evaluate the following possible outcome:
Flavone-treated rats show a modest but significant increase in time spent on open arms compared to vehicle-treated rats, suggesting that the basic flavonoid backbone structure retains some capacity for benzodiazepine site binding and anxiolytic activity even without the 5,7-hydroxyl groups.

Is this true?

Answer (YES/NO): NO